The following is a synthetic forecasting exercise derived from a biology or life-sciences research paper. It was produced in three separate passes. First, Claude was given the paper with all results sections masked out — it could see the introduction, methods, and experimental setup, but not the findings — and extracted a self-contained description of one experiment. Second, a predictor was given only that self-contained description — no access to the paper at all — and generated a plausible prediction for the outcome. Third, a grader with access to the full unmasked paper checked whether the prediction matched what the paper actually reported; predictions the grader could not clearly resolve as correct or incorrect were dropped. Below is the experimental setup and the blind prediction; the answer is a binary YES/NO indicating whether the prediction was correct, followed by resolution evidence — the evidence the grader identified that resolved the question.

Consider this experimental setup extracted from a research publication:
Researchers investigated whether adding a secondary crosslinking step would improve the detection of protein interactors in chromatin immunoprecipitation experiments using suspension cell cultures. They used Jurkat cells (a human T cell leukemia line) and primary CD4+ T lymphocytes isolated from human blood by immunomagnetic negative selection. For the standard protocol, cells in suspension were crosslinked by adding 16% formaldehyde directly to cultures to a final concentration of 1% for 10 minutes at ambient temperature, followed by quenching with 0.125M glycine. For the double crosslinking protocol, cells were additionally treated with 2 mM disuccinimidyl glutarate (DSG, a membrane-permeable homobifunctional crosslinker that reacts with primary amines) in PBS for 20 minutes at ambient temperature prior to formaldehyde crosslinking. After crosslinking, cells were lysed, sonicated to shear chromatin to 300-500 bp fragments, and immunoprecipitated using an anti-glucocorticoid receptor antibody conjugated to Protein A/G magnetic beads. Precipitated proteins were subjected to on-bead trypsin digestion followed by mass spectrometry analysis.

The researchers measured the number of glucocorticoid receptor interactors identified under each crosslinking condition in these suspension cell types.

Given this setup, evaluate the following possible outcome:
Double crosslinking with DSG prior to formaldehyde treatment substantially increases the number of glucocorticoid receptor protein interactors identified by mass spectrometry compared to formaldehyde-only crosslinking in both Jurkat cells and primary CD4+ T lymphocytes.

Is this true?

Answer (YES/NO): NO